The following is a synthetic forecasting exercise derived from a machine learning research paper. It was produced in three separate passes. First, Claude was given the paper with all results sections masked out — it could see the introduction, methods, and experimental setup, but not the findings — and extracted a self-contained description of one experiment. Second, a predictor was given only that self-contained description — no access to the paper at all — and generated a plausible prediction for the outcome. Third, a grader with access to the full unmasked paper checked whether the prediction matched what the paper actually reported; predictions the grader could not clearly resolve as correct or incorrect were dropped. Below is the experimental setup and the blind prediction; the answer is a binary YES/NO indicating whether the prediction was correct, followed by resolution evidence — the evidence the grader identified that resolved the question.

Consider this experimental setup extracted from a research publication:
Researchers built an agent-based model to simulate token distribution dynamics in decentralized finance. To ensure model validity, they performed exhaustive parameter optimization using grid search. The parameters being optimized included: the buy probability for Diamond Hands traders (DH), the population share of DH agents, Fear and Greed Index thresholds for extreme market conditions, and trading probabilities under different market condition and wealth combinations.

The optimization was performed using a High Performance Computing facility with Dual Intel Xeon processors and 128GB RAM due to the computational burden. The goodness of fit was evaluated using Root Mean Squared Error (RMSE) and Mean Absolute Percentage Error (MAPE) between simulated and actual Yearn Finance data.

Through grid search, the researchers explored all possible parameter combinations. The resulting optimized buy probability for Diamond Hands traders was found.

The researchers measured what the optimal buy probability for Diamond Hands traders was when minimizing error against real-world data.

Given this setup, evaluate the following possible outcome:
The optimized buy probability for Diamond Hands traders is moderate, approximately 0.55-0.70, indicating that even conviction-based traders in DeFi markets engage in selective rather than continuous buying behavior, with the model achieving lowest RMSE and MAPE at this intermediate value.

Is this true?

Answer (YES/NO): YES